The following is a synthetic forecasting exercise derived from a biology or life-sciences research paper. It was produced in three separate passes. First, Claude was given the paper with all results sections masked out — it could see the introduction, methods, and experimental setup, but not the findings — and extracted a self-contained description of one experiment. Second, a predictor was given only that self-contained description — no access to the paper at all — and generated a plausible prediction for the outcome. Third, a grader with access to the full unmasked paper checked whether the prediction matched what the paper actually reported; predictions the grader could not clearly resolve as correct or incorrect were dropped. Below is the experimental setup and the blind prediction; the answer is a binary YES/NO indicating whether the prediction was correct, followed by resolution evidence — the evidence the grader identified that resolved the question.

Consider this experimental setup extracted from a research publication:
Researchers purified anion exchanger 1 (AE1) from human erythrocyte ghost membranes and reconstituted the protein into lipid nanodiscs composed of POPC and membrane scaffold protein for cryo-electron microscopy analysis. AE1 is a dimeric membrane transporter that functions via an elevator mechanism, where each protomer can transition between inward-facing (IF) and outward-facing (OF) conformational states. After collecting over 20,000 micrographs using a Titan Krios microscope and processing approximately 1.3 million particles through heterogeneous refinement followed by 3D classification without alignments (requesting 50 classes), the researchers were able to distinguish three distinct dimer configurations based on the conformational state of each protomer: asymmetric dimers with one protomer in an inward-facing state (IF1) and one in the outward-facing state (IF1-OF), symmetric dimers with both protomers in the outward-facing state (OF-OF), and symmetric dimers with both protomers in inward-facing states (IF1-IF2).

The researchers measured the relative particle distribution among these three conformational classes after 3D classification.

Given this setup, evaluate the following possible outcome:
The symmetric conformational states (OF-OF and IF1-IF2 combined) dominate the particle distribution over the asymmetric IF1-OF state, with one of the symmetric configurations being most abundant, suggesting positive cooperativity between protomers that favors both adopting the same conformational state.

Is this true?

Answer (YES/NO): NO